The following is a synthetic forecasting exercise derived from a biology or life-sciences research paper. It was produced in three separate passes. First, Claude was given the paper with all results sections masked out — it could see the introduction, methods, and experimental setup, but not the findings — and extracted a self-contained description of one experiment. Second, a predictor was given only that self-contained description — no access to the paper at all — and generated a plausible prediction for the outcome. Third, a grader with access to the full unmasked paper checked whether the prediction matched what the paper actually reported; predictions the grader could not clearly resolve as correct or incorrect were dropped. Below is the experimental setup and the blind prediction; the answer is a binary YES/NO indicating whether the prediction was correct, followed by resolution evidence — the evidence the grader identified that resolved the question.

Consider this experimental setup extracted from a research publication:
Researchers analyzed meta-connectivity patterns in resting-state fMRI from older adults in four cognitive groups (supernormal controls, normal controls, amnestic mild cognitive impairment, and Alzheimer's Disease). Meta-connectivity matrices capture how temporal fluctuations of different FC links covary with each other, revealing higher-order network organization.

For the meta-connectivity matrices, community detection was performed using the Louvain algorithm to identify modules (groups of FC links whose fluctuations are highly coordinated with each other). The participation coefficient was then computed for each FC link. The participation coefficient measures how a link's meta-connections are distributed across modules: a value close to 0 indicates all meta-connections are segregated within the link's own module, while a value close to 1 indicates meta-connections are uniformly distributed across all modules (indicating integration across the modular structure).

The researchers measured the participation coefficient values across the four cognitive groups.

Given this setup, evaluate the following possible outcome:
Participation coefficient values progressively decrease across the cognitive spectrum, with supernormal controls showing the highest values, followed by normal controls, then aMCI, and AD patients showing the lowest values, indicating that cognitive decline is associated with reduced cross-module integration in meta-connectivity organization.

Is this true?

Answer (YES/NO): YES